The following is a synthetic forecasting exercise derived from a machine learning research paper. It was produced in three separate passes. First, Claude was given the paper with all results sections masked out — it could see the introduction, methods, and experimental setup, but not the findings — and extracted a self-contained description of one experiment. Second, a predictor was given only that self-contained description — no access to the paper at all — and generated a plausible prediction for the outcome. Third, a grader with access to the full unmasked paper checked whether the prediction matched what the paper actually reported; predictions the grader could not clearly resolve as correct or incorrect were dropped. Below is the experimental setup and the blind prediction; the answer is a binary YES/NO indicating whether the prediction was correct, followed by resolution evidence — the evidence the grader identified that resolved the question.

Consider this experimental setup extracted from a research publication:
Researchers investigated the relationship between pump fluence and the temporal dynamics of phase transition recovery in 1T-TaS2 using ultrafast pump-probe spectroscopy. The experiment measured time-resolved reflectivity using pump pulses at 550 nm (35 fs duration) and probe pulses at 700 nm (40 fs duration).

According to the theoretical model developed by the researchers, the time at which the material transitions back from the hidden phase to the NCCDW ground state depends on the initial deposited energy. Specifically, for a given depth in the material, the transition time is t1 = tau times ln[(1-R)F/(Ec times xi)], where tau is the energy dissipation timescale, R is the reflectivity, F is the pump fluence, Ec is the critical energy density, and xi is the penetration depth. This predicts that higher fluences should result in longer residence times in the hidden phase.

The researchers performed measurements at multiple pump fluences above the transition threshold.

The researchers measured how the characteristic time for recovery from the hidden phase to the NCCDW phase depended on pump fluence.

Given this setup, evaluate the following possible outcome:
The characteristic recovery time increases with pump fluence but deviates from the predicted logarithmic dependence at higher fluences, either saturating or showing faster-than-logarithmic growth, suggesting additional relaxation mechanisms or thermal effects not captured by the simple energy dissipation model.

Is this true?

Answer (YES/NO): NO